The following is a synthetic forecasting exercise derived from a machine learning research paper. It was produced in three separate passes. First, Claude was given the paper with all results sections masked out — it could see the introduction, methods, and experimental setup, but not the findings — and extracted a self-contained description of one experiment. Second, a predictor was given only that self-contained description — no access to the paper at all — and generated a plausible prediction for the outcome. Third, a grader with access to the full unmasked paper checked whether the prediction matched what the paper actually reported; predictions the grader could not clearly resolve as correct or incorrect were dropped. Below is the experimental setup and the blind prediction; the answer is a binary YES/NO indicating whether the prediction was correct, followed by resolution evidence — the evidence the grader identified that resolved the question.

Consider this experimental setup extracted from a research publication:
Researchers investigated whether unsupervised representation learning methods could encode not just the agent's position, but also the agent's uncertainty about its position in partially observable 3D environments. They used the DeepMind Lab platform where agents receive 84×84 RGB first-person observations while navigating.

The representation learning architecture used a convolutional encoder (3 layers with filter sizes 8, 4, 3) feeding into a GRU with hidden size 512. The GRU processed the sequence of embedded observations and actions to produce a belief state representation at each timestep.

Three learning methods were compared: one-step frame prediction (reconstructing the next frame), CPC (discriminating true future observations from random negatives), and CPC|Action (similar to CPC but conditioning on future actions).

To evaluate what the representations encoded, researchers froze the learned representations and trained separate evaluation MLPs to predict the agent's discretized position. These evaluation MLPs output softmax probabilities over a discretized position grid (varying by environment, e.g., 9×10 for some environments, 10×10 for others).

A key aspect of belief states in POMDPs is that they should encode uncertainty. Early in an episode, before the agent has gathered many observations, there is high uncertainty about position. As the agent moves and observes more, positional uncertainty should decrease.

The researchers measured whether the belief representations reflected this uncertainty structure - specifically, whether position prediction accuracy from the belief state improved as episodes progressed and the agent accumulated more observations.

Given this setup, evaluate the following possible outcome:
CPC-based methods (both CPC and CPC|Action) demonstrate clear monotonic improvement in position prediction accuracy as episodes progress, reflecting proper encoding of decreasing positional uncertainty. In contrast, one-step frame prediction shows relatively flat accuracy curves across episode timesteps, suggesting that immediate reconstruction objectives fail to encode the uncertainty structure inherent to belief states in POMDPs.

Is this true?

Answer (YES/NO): NO